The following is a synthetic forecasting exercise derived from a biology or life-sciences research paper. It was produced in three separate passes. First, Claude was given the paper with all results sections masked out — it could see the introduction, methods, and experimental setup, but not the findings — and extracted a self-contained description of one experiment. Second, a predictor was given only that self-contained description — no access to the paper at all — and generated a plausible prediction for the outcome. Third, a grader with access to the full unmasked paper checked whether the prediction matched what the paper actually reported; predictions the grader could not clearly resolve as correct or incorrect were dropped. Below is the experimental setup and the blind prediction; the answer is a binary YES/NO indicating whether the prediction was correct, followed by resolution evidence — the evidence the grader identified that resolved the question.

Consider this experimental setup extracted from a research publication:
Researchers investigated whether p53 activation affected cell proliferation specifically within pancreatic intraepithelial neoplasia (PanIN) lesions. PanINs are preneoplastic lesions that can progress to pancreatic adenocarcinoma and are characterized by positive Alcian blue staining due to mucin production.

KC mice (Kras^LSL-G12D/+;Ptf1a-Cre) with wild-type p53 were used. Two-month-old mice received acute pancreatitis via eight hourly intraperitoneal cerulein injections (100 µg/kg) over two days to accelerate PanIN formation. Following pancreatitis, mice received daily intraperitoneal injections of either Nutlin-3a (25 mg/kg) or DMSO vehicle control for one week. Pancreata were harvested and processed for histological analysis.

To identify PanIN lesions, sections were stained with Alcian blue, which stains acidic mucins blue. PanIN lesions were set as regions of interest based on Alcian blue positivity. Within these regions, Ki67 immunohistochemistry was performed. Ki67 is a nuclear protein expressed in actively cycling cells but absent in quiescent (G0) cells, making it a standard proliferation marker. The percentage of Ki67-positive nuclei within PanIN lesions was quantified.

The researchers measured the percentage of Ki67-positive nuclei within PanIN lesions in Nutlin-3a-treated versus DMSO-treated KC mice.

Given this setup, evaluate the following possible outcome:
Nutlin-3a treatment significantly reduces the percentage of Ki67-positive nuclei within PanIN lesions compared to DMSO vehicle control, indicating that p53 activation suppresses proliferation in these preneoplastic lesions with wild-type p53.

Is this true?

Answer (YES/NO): YES